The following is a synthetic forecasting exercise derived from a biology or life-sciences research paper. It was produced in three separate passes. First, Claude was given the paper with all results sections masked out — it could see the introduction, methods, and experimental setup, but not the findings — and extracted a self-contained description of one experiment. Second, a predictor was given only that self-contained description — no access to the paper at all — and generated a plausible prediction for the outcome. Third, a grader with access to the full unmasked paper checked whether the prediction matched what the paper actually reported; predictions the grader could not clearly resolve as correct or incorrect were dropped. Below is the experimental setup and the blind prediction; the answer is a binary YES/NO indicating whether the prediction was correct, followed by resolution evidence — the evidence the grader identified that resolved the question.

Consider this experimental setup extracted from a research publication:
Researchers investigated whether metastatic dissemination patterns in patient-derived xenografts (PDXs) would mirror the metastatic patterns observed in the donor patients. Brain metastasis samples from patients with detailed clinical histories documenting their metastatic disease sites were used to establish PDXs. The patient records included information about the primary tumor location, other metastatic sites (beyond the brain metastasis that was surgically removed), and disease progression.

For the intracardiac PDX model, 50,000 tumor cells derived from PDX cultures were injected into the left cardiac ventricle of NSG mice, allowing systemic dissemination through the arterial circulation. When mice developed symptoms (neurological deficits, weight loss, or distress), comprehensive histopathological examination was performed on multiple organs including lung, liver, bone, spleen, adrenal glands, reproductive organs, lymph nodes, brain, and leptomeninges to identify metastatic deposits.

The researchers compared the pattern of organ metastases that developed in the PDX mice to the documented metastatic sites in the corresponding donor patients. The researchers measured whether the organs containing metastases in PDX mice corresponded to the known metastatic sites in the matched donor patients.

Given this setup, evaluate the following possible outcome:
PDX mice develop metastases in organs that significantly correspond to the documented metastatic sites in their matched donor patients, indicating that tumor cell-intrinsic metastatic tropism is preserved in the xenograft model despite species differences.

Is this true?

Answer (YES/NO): YES